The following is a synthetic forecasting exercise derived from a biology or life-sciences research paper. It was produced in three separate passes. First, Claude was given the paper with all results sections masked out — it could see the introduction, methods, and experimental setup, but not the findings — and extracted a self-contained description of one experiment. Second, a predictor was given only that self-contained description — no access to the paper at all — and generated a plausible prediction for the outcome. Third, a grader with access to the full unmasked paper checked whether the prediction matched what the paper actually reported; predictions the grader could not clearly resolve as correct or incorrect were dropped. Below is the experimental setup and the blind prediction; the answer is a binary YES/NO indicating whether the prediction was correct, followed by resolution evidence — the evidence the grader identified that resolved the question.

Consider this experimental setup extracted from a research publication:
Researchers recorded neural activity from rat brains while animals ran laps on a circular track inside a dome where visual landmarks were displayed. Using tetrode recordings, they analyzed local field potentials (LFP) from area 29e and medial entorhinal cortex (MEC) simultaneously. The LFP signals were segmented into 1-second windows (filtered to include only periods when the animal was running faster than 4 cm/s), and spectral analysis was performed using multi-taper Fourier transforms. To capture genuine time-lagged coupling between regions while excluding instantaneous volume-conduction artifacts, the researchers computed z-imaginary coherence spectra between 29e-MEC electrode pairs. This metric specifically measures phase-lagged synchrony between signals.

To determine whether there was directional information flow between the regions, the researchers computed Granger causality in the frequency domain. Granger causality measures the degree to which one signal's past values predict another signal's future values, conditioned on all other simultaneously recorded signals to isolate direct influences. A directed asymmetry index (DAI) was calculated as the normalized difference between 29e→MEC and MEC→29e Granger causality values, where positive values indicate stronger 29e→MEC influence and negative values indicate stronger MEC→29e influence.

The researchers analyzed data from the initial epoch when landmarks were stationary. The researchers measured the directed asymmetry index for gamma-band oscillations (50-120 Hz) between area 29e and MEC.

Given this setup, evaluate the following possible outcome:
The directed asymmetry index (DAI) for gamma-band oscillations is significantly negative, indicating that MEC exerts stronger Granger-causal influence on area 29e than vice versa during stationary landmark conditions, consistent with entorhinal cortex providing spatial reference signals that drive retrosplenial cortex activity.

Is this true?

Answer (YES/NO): NO